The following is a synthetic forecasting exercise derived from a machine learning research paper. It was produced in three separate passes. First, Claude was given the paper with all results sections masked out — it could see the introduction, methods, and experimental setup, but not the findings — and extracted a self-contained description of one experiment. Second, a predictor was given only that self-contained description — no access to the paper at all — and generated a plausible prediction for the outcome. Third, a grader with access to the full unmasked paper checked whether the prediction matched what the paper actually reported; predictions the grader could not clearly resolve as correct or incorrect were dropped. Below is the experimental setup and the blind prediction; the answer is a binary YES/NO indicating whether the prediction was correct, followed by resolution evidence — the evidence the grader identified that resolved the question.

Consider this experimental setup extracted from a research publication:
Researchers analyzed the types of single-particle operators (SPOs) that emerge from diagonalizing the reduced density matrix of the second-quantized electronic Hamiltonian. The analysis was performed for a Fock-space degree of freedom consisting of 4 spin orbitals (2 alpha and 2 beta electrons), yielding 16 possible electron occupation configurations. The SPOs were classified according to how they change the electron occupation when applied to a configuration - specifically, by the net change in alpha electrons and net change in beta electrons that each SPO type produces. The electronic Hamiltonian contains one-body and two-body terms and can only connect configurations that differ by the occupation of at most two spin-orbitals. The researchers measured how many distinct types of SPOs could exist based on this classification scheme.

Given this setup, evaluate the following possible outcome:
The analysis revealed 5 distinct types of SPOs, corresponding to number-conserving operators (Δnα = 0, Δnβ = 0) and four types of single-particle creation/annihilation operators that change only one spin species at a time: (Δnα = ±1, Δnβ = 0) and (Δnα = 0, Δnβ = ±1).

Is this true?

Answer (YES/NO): NO